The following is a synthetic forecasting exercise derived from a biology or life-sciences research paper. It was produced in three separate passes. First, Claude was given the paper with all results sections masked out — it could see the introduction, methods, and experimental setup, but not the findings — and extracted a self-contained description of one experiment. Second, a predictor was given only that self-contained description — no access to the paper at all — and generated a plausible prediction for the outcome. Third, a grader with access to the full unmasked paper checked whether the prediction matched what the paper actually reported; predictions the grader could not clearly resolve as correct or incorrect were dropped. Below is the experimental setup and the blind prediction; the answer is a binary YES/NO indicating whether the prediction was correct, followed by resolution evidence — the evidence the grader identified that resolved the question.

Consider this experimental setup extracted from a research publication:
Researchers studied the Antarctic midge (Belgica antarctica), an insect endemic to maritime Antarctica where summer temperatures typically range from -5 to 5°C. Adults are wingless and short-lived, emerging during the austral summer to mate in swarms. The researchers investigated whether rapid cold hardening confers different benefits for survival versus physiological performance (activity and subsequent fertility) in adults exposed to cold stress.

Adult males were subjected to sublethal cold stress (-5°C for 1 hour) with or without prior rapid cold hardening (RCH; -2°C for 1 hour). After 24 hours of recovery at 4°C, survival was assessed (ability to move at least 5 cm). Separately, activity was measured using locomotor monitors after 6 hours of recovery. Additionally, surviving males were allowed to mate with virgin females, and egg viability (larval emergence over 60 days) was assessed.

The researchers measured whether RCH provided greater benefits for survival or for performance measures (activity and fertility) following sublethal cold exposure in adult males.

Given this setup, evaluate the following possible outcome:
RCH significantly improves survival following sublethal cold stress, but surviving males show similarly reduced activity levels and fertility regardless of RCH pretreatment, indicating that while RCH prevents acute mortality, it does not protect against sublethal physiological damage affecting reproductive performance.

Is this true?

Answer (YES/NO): NO